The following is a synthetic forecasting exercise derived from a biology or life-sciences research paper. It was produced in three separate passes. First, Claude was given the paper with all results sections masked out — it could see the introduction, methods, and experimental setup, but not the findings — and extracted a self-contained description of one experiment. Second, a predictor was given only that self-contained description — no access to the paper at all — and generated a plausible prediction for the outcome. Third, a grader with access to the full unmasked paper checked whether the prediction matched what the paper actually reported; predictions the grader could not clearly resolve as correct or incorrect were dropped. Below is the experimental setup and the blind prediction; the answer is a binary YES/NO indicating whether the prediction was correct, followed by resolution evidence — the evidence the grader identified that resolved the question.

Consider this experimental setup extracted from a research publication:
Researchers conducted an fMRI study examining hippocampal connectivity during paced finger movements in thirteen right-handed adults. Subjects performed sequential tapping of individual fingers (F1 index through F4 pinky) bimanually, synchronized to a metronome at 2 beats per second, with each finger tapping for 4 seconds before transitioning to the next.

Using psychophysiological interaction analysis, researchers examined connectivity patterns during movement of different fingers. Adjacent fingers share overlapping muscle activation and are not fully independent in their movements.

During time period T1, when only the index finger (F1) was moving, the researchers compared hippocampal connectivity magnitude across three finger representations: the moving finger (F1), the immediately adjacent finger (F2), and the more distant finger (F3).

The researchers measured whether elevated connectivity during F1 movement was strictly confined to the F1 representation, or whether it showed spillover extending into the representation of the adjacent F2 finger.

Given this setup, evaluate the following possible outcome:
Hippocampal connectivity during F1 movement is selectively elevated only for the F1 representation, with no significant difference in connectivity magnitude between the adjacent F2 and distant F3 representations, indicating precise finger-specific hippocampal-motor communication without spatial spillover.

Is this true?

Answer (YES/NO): NO